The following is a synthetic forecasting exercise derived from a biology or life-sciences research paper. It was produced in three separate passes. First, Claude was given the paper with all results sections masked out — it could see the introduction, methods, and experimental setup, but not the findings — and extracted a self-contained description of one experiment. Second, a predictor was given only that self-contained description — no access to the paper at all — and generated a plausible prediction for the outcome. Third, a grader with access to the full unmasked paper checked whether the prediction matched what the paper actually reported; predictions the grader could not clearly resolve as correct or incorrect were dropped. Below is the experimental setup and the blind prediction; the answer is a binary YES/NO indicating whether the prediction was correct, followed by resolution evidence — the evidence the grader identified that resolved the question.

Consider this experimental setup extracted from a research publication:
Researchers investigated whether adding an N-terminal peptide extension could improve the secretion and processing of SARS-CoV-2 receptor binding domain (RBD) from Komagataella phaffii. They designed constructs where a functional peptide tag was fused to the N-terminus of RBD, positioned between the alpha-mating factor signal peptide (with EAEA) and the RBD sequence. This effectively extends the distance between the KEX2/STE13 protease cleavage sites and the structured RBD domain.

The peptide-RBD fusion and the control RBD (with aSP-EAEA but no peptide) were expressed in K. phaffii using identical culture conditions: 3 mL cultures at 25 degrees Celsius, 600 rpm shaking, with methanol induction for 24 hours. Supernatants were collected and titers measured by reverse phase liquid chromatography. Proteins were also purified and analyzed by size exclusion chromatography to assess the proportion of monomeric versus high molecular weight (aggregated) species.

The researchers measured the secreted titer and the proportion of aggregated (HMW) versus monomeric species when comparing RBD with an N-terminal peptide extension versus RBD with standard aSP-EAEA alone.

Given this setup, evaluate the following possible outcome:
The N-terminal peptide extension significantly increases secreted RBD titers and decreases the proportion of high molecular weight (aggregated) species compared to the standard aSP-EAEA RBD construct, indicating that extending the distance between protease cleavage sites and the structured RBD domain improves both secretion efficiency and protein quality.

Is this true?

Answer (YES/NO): NO